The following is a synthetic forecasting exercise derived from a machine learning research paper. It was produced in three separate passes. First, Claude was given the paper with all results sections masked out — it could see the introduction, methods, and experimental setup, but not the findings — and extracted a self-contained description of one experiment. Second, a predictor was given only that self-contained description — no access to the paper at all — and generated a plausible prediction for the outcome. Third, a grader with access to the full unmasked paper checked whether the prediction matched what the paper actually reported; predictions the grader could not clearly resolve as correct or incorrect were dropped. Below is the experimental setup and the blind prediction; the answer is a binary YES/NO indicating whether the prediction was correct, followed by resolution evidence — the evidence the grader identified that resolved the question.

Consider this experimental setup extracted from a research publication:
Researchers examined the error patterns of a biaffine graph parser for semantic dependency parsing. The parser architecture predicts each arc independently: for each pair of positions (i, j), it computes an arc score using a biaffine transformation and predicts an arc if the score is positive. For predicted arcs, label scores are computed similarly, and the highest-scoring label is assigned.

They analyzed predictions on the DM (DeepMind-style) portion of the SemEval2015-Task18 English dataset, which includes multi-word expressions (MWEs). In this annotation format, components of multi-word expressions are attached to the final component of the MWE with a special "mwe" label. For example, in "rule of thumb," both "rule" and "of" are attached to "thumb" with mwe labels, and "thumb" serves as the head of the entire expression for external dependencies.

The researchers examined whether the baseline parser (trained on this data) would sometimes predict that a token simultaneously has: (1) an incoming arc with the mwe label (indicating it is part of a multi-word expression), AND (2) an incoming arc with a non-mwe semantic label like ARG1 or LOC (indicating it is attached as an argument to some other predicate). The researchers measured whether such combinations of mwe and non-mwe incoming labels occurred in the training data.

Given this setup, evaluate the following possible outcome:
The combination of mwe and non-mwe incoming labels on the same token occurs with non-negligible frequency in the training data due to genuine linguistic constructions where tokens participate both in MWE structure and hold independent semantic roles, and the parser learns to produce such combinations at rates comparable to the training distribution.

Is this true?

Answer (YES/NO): NO